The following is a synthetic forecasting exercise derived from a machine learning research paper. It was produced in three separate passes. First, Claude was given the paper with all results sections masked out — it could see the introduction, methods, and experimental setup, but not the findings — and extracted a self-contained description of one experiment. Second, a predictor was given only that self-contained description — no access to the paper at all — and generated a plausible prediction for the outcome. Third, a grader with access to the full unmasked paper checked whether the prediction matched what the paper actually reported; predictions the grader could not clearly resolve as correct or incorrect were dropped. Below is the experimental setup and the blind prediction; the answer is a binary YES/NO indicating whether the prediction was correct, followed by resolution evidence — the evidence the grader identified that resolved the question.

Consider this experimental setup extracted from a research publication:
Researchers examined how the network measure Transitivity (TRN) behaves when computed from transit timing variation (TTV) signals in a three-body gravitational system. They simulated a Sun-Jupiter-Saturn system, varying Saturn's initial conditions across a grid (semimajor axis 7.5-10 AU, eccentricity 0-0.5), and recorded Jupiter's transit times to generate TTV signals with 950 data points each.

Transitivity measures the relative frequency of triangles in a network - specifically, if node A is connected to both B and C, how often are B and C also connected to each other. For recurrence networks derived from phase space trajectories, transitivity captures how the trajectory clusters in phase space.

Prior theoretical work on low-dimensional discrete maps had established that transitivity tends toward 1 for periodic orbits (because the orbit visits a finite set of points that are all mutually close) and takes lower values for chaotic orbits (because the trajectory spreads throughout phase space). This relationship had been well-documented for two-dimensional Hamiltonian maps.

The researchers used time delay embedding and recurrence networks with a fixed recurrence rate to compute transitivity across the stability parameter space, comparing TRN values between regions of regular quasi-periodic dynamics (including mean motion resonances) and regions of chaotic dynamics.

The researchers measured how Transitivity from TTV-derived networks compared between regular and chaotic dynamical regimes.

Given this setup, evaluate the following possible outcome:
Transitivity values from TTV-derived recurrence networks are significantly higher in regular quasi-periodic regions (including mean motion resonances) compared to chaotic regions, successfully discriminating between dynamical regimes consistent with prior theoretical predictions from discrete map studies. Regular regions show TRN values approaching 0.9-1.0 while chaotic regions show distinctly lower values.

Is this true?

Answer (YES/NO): NO